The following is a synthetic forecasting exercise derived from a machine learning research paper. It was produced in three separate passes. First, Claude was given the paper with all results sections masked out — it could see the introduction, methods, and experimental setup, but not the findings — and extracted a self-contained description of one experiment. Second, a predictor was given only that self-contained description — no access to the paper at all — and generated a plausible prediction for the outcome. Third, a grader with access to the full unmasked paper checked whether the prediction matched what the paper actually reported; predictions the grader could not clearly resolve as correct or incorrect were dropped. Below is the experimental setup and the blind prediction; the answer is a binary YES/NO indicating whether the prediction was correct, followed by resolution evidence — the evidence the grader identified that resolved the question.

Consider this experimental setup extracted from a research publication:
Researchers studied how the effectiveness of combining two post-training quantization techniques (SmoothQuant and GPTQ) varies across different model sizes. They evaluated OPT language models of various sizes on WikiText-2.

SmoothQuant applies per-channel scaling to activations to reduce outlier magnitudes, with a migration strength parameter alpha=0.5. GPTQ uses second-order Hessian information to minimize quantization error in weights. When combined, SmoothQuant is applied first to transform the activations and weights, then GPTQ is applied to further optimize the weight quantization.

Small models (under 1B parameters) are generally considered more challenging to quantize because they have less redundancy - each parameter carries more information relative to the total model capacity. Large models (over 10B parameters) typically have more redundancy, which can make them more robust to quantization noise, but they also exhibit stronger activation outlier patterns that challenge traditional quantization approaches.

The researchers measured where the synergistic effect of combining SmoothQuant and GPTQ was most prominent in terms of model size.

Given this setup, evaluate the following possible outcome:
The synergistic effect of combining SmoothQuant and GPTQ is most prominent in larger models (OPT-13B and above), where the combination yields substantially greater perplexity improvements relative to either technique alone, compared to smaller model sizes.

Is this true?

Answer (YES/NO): NO